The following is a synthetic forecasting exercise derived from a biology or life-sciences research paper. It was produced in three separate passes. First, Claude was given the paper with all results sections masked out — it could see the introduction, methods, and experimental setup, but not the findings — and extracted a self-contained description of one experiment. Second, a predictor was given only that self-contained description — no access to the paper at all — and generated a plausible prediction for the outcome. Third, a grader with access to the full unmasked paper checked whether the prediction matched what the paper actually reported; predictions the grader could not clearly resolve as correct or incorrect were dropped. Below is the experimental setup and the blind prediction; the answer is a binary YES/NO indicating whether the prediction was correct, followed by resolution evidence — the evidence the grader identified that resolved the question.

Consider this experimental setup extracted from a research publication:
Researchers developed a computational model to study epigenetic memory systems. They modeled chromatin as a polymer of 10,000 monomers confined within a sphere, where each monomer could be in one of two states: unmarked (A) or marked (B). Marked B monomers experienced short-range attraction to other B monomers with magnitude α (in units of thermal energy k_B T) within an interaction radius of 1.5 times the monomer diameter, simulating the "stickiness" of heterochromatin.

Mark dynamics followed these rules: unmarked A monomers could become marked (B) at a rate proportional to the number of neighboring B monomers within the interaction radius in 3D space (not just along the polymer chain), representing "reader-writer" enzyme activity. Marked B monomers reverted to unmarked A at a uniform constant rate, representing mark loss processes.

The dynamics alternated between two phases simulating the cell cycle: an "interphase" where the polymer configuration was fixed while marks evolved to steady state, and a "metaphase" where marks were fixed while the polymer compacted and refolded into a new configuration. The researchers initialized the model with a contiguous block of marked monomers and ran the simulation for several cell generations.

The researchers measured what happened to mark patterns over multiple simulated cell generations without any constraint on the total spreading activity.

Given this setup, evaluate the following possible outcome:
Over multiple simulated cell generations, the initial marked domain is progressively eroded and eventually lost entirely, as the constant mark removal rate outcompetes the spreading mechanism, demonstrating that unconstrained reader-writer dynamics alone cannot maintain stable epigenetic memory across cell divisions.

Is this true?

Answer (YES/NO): YES